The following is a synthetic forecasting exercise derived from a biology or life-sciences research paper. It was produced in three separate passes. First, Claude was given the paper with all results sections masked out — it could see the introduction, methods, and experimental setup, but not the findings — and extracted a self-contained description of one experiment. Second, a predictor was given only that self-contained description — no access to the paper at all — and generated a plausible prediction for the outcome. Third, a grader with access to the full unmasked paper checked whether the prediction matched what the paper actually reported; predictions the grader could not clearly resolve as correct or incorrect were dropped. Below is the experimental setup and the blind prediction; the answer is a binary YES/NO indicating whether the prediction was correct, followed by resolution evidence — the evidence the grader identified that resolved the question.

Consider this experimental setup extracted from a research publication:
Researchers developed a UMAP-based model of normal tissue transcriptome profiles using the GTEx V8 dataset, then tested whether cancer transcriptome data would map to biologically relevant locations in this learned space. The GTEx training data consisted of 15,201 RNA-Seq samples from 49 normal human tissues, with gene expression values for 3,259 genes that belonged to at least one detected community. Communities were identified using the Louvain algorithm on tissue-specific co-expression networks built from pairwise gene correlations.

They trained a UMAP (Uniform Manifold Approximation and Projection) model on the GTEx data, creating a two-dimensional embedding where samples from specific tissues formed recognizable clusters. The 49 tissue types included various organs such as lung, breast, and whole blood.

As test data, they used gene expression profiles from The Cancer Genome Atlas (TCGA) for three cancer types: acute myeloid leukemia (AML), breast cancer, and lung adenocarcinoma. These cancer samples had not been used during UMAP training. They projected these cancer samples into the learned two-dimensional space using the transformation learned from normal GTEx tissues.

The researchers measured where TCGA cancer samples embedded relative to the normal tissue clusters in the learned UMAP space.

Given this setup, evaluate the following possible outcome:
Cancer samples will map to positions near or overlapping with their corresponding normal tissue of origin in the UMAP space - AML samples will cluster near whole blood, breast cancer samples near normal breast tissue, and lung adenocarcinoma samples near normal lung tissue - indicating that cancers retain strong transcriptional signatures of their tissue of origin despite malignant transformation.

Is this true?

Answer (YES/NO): NO